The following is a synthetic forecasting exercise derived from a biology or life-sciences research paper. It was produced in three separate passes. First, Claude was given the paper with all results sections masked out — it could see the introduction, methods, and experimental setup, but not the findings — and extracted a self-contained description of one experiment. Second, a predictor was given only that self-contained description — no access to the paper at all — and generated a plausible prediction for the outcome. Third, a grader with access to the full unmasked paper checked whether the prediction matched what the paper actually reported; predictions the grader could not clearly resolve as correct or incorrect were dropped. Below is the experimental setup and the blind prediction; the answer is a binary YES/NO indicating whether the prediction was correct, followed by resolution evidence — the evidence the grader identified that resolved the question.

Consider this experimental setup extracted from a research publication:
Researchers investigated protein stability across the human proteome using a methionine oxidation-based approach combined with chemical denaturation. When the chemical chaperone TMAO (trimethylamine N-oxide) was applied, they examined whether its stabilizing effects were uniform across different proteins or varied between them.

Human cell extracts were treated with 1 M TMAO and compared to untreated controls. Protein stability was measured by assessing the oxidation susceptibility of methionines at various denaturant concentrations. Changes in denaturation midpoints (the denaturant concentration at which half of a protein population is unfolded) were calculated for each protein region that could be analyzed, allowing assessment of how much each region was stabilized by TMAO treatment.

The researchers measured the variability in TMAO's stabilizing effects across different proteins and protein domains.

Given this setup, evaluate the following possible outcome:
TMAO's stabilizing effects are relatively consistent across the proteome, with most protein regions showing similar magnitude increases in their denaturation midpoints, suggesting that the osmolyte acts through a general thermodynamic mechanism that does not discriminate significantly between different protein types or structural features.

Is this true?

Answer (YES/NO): NO